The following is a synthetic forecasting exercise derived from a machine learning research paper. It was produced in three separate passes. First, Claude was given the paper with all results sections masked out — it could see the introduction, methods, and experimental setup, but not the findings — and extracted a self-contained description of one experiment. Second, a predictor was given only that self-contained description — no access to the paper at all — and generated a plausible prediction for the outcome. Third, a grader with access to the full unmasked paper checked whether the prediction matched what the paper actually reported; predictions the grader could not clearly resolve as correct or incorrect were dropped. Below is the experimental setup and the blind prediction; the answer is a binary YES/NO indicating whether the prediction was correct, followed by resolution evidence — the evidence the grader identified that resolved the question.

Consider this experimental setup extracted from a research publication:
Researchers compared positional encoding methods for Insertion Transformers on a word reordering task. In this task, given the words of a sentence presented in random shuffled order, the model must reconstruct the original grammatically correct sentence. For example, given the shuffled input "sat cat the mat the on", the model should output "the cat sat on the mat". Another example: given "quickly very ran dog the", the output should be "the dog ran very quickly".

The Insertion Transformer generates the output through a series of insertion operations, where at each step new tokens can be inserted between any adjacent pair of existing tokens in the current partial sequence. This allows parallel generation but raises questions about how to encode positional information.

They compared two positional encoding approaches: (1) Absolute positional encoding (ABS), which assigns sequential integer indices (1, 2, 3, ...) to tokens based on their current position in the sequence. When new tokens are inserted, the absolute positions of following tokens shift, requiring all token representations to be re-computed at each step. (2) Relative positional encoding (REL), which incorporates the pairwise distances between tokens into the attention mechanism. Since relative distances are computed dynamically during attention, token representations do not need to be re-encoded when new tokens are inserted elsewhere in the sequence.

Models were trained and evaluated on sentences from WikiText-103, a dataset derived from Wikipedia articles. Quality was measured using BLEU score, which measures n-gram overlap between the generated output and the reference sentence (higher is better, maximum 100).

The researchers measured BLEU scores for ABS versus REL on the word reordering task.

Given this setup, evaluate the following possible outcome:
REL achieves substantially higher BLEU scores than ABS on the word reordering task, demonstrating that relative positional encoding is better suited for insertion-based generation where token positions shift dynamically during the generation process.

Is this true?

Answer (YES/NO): NO